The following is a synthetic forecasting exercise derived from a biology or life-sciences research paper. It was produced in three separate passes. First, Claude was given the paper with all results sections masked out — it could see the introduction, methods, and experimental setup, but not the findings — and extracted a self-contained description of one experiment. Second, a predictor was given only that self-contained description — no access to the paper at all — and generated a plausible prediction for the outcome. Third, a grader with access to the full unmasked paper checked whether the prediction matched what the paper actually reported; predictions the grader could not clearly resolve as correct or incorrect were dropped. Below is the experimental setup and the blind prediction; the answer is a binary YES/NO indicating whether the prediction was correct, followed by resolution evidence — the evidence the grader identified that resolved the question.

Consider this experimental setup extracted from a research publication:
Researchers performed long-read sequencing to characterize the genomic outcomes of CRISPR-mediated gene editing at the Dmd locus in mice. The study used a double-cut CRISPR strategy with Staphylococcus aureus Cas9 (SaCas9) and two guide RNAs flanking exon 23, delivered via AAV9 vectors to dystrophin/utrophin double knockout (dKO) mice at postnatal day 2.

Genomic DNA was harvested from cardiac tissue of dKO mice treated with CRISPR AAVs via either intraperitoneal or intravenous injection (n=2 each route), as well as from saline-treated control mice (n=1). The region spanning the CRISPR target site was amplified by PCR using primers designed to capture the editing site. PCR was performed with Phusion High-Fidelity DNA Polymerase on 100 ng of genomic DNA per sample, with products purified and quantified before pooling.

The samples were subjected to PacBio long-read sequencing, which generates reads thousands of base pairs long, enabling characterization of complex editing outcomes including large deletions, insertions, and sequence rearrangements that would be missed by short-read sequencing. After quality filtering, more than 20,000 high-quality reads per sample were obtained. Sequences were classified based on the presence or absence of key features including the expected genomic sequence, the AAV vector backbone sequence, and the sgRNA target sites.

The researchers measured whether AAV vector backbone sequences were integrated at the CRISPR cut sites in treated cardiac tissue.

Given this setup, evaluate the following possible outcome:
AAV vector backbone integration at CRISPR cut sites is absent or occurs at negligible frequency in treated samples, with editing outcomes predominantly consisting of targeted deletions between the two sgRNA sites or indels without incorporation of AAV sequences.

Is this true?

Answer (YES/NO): NO